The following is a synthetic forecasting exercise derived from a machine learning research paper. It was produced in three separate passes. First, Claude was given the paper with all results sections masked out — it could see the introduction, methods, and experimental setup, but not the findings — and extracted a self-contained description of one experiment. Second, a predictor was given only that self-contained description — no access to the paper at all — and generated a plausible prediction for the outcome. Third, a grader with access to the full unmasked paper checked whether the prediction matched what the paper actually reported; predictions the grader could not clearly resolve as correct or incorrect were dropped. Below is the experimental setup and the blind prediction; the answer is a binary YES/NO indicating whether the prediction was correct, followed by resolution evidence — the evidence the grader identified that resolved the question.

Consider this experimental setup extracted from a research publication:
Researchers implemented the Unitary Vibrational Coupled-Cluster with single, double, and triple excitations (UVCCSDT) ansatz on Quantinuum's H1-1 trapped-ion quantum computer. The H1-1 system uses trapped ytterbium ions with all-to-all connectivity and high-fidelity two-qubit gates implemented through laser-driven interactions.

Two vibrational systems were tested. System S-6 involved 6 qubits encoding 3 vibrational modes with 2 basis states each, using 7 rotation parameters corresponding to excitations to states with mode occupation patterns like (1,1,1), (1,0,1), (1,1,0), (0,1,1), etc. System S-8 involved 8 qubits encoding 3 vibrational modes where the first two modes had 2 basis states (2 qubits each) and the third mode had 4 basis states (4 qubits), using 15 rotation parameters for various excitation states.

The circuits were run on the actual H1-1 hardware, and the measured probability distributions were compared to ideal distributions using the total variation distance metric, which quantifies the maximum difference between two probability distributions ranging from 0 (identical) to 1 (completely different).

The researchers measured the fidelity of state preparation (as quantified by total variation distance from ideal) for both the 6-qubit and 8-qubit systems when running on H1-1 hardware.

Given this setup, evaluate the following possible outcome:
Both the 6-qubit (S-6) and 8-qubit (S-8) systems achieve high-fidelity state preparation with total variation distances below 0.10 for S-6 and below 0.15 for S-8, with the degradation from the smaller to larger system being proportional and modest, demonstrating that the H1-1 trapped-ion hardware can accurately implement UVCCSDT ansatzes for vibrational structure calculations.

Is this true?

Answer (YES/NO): NO